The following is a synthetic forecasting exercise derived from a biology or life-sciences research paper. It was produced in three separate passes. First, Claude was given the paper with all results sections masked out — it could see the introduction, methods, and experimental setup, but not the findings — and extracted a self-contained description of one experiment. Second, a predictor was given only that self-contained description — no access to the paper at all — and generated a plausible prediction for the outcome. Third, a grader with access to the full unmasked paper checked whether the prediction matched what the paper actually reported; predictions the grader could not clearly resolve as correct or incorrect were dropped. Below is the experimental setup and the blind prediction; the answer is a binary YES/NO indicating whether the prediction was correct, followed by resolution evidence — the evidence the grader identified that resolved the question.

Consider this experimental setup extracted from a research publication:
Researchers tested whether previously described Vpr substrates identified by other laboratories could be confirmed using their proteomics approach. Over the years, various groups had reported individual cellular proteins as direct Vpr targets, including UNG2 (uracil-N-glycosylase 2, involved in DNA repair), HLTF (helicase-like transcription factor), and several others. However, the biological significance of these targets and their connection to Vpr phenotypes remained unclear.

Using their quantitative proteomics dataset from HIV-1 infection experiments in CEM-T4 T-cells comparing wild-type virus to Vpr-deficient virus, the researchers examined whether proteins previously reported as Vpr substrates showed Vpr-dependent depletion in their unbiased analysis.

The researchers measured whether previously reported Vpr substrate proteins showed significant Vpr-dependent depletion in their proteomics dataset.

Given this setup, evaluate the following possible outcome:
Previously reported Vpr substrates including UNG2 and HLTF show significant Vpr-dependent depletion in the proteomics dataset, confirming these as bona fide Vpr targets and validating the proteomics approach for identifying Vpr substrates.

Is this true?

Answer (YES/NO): YES